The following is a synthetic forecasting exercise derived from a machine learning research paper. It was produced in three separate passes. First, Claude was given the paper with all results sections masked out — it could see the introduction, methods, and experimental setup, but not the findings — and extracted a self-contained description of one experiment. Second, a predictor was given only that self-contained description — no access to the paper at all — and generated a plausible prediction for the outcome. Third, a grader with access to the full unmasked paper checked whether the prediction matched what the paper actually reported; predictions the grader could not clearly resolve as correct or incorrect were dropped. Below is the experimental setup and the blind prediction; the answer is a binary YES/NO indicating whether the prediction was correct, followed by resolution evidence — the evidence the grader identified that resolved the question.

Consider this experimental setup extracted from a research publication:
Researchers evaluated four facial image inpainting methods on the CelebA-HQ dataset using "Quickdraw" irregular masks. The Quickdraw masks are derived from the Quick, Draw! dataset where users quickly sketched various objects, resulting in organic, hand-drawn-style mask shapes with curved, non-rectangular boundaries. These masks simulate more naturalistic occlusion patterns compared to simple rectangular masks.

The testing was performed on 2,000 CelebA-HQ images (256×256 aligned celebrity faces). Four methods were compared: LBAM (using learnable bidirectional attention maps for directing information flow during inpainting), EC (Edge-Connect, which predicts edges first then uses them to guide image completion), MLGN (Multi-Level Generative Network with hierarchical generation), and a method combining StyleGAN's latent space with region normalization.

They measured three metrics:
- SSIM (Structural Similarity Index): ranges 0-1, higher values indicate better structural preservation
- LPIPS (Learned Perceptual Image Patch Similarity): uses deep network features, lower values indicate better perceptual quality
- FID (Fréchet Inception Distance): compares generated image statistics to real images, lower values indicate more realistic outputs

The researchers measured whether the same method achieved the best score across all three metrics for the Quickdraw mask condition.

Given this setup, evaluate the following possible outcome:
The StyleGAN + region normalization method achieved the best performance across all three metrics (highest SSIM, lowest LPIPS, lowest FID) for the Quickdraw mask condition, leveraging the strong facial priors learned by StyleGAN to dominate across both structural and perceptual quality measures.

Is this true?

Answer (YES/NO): NO